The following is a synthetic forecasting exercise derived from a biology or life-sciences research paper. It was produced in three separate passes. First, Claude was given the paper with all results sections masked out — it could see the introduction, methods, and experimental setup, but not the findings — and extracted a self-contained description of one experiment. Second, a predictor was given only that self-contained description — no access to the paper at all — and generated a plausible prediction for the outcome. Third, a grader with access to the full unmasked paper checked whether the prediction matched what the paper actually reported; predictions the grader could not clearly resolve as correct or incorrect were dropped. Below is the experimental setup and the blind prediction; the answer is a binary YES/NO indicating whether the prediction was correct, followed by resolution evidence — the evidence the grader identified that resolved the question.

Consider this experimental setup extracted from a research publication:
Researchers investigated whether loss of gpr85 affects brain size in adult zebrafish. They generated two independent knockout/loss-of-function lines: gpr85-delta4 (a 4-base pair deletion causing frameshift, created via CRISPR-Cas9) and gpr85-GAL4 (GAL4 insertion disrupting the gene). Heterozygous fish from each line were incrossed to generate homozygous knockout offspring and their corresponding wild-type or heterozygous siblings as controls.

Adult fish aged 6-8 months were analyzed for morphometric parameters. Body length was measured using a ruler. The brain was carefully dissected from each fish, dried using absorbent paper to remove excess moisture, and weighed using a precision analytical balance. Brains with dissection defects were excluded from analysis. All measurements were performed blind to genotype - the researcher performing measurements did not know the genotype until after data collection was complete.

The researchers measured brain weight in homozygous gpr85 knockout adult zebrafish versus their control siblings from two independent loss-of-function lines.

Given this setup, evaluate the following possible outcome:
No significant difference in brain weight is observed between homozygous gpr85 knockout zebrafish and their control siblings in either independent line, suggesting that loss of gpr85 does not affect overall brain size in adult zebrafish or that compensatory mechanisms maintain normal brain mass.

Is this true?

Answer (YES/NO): YES